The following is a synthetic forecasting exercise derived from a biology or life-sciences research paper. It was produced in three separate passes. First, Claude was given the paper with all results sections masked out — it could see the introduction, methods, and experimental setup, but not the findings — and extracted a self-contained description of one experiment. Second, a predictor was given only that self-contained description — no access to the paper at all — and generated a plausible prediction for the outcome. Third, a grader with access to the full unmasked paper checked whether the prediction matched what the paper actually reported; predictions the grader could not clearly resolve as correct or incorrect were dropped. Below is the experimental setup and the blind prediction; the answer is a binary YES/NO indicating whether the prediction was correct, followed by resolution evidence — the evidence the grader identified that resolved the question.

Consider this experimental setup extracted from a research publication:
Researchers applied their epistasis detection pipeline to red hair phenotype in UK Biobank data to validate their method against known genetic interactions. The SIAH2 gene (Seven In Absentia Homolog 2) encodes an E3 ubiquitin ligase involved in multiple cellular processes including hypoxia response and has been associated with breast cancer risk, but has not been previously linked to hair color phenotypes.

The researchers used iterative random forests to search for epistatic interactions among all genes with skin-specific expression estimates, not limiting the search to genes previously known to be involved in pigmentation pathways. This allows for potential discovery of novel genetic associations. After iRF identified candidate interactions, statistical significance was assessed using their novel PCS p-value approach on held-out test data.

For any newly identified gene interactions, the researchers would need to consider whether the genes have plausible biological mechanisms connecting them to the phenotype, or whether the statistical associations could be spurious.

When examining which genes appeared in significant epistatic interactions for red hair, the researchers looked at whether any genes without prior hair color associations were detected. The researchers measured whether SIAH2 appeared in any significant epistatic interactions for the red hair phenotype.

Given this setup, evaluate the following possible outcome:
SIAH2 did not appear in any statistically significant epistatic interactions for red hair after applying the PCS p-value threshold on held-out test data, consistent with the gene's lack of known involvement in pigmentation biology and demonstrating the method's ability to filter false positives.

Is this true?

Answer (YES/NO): NO